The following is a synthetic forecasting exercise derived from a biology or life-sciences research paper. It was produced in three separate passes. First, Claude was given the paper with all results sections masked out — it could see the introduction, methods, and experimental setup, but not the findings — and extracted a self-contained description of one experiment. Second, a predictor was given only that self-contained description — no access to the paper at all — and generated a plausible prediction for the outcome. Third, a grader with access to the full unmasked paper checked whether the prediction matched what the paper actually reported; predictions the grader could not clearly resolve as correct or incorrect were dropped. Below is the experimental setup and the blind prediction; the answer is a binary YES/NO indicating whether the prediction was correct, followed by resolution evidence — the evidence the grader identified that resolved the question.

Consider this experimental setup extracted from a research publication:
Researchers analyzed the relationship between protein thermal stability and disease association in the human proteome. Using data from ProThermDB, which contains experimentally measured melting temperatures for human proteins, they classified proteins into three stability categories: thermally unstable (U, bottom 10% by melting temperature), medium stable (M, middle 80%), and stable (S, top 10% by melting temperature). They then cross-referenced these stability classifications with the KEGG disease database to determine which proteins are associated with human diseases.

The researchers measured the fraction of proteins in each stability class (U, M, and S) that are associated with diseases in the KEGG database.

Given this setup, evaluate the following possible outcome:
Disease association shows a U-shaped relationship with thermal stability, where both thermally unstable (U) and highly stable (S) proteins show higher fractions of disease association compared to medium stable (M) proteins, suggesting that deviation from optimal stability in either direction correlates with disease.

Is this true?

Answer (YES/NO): NO